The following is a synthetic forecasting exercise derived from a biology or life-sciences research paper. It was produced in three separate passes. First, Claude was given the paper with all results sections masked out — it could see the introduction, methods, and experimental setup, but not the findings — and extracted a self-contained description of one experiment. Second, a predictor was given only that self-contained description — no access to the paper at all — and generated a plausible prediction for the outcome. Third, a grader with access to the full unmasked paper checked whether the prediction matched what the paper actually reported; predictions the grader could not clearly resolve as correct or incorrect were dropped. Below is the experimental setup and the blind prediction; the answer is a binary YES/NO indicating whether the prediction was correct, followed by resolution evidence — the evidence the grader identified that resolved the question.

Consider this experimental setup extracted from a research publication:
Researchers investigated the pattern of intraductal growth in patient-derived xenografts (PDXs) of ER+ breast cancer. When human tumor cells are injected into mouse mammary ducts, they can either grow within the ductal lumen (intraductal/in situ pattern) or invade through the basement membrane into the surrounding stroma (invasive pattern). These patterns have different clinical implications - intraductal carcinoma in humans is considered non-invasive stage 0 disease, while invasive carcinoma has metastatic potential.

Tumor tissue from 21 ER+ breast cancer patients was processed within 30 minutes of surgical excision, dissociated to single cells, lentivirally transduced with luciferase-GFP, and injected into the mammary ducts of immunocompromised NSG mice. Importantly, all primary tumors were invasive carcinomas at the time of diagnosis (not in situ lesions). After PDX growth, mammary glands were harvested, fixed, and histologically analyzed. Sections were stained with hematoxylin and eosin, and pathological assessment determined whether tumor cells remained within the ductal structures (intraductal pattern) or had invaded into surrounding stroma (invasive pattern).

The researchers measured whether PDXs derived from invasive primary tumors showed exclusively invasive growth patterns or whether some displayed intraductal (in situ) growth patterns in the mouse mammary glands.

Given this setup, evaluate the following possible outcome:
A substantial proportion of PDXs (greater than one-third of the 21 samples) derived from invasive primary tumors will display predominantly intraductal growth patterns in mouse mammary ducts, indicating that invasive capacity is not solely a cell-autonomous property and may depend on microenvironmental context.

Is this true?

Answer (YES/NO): YES